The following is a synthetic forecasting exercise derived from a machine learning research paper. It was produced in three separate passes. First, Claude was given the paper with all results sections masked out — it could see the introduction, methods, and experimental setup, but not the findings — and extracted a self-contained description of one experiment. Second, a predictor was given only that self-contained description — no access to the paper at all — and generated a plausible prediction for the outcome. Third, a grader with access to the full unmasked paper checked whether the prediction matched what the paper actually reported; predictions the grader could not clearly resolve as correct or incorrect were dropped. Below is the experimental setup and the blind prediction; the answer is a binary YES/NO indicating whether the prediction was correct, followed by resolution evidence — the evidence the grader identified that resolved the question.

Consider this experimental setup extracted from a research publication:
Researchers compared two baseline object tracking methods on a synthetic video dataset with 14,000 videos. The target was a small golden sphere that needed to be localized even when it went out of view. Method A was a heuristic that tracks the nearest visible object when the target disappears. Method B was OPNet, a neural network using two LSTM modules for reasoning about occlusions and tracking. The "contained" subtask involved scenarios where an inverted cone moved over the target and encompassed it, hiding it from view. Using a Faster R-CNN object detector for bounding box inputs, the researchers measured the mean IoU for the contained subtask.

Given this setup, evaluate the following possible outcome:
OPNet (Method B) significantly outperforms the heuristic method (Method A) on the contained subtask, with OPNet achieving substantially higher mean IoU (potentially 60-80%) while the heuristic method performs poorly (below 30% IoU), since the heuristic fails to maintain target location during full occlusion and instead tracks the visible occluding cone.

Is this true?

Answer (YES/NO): NO